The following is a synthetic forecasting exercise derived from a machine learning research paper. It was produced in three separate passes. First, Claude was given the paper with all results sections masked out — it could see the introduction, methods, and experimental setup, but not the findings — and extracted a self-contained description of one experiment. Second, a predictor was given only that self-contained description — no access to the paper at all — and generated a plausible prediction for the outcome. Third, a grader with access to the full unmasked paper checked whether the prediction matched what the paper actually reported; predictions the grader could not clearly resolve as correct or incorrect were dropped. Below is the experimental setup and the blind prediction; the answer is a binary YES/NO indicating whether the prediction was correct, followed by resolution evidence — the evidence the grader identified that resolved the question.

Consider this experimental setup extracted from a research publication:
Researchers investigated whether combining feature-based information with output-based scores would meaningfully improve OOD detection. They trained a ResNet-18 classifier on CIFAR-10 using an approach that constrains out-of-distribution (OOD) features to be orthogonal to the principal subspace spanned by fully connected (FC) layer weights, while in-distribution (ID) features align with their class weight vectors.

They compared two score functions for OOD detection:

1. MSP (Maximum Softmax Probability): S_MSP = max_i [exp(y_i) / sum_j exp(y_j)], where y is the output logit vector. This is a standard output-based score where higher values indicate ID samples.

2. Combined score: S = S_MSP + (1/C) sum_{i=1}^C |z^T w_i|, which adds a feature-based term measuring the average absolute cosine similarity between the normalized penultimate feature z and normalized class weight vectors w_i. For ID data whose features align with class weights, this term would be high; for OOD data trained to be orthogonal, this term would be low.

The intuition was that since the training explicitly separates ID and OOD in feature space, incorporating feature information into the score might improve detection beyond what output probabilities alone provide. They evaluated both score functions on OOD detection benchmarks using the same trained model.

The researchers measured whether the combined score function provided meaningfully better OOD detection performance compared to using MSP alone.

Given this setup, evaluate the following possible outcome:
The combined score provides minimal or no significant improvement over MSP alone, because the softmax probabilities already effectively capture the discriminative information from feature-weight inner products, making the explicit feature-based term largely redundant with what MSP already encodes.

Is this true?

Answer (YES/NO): YES